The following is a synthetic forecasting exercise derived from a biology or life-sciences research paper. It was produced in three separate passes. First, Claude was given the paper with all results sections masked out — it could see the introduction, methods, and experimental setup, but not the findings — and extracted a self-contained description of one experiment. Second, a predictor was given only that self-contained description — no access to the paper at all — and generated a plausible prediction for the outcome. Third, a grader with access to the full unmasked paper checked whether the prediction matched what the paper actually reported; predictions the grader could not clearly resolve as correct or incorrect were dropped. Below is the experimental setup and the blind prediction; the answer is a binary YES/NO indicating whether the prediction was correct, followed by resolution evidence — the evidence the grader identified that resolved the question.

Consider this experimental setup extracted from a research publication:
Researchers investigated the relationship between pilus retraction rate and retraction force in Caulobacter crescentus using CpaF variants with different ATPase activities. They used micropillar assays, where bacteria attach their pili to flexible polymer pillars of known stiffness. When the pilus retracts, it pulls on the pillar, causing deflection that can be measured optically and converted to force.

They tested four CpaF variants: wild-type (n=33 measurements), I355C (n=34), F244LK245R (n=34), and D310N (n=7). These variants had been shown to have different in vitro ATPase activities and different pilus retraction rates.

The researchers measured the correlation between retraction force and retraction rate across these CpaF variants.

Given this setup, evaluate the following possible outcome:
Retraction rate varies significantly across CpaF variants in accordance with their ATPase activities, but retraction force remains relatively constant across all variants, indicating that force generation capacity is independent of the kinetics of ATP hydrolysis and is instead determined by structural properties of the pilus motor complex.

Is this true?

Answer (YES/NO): NO